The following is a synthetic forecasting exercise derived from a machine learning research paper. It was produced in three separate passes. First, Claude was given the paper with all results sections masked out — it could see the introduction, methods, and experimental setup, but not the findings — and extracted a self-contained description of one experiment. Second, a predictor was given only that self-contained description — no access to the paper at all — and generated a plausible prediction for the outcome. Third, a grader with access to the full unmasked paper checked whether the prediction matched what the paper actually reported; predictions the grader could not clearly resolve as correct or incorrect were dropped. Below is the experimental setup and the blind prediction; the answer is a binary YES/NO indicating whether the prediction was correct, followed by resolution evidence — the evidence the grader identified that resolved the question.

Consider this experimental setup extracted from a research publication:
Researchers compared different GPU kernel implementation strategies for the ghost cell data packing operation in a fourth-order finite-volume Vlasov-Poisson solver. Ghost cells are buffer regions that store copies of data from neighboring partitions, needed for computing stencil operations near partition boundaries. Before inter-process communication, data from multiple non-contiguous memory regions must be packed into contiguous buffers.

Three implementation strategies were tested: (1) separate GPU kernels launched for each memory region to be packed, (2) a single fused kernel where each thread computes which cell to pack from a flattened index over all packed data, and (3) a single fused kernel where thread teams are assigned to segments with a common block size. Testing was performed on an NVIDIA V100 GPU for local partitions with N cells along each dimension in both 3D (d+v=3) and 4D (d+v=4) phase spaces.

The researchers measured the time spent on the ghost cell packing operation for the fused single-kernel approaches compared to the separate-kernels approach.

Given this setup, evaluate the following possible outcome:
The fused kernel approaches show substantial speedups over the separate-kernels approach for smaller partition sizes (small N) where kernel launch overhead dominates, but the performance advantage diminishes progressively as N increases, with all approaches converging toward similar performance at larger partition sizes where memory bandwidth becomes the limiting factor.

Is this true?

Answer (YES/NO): NO